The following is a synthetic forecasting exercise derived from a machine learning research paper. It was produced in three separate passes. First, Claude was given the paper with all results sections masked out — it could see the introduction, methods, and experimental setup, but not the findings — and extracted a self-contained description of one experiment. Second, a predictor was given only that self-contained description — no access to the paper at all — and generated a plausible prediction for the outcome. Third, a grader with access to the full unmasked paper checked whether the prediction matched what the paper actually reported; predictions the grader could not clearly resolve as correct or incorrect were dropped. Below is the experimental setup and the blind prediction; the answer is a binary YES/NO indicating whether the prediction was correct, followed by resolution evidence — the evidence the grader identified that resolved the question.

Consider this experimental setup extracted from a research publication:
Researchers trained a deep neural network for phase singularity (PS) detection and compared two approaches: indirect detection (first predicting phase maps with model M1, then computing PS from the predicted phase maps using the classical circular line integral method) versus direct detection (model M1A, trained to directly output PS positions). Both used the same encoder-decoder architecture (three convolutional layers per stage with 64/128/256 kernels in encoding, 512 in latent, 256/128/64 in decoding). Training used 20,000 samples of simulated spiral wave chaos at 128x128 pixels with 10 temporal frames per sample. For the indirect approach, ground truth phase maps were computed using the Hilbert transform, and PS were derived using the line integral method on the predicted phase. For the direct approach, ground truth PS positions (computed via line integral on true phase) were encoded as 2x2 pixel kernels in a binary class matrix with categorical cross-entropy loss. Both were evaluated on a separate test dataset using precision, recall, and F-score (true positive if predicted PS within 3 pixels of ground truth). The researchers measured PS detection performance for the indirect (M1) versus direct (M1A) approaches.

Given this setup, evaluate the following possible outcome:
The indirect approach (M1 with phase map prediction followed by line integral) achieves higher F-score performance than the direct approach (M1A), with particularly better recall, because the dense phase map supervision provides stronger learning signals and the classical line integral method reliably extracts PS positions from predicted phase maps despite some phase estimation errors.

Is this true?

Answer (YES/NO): NO